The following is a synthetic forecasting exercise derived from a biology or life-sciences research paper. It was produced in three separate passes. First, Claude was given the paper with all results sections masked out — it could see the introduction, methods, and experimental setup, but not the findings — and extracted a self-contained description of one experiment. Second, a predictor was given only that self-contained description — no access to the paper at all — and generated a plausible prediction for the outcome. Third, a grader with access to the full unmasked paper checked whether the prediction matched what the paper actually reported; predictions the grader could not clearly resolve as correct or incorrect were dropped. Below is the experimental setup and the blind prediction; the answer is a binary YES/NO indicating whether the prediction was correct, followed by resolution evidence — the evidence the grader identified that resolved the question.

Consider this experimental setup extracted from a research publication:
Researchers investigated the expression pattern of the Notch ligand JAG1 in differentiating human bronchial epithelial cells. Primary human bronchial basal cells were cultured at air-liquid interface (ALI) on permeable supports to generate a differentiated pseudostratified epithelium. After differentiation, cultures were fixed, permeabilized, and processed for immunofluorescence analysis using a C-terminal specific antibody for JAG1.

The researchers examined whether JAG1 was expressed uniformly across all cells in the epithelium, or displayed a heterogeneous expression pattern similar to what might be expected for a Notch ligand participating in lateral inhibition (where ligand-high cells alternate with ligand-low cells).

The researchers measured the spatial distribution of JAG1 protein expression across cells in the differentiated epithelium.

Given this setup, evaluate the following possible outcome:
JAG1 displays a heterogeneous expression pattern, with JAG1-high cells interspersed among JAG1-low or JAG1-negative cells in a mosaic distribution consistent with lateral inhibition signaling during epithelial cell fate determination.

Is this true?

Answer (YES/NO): NO